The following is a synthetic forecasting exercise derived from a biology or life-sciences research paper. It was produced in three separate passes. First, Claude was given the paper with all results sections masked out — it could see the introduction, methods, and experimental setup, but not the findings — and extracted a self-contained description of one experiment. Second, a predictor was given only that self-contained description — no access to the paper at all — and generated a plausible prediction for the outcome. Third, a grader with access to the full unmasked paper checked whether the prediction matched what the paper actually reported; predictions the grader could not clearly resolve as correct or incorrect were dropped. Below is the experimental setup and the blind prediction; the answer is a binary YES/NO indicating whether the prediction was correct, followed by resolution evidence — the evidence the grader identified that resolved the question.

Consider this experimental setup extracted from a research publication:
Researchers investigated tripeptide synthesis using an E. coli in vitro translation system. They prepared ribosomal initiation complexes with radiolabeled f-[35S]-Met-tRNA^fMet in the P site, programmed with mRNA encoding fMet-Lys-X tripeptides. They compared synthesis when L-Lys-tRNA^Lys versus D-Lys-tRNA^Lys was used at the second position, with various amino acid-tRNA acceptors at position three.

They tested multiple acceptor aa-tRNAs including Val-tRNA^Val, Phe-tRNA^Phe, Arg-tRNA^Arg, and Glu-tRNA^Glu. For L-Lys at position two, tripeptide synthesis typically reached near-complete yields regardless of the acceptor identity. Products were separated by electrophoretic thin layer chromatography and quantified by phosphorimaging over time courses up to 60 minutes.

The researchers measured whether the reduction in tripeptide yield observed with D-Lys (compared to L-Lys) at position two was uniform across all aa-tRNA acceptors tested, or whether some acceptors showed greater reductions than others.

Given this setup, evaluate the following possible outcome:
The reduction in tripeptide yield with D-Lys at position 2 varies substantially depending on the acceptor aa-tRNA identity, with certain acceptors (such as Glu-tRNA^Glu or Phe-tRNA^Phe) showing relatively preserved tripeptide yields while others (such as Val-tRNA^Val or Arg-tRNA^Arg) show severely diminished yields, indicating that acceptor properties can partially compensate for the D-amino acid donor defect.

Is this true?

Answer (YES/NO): NO